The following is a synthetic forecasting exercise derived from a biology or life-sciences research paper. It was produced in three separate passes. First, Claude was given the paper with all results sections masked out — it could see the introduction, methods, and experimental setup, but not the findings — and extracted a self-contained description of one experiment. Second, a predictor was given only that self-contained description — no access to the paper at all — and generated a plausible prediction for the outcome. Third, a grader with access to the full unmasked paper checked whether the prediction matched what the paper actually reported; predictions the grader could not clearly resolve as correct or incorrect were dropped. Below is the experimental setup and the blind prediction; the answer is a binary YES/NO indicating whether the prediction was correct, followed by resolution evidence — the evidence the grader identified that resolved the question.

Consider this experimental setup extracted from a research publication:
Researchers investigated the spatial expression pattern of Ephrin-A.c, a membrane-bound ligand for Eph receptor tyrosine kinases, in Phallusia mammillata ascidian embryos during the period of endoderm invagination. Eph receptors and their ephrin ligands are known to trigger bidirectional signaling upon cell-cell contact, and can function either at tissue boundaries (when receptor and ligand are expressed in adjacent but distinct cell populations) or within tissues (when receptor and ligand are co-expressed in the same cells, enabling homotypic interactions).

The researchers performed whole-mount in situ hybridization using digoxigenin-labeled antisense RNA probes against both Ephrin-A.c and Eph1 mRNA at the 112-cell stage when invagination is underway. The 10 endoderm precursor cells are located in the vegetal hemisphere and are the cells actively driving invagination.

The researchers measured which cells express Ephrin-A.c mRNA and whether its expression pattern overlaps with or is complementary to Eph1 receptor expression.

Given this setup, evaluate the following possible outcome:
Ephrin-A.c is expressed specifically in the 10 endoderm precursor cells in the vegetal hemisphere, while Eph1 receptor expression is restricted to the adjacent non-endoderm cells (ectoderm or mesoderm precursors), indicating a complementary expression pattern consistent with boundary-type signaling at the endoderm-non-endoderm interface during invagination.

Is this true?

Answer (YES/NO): NO